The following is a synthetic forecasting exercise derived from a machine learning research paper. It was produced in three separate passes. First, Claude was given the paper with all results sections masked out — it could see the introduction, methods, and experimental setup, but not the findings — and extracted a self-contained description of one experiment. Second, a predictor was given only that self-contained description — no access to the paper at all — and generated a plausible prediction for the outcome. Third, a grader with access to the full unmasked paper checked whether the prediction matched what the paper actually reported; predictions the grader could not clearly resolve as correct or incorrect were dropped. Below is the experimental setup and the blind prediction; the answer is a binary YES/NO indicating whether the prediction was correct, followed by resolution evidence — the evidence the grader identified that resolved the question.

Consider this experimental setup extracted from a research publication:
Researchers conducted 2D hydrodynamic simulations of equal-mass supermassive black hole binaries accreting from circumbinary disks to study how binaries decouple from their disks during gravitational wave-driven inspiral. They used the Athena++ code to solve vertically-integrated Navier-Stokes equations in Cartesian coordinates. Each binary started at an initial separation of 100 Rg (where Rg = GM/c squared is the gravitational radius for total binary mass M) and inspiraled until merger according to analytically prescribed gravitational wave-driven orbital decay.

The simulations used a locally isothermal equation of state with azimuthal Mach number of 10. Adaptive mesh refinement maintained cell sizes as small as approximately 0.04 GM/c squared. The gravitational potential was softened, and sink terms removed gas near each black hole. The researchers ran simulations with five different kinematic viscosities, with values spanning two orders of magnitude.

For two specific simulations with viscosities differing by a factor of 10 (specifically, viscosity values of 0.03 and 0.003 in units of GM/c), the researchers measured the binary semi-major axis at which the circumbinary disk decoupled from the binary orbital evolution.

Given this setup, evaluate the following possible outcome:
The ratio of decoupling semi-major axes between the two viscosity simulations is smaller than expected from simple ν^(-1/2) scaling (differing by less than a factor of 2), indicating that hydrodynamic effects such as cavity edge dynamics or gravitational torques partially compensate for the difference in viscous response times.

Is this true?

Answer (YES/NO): NO